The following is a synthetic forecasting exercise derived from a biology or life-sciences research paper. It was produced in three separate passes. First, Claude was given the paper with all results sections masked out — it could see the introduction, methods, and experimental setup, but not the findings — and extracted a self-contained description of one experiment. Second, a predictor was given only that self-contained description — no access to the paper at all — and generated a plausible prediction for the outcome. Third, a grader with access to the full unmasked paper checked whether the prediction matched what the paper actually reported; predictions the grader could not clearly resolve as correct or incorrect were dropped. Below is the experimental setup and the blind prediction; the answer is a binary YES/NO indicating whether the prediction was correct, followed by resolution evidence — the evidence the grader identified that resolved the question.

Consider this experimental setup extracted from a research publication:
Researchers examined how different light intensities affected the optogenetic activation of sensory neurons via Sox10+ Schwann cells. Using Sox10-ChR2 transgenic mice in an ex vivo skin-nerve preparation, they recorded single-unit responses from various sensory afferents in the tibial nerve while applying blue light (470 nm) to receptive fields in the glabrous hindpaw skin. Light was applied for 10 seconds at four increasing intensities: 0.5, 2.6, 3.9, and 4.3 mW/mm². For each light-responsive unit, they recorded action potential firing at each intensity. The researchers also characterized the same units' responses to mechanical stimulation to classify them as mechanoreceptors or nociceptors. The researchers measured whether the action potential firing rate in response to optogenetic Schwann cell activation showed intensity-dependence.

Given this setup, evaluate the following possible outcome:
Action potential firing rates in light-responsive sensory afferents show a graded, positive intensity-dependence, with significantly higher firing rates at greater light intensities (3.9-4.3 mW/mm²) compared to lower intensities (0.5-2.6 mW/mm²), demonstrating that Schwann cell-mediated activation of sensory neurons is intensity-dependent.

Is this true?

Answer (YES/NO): NO